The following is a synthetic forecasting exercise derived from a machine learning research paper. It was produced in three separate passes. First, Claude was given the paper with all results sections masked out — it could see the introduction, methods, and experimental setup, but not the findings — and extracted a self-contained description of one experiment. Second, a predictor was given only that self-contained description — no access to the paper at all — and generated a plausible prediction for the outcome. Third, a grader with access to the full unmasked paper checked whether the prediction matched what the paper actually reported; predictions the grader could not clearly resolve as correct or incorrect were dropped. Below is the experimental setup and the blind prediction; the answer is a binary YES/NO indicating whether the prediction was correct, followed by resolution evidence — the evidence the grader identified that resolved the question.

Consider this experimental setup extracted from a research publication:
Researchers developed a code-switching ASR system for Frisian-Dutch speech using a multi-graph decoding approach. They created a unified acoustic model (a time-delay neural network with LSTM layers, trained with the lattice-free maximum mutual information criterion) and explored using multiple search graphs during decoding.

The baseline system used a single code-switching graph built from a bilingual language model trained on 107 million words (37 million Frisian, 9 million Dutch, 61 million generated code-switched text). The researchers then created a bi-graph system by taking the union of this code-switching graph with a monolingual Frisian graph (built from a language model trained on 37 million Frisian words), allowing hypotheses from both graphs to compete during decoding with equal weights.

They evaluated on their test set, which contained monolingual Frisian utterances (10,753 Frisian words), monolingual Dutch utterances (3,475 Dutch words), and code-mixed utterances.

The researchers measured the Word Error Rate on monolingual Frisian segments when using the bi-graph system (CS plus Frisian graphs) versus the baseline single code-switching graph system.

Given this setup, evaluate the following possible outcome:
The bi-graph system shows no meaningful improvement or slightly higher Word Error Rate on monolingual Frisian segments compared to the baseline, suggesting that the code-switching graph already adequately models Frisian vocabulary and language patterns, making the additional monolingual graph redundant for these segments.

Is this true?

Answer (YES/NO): YES